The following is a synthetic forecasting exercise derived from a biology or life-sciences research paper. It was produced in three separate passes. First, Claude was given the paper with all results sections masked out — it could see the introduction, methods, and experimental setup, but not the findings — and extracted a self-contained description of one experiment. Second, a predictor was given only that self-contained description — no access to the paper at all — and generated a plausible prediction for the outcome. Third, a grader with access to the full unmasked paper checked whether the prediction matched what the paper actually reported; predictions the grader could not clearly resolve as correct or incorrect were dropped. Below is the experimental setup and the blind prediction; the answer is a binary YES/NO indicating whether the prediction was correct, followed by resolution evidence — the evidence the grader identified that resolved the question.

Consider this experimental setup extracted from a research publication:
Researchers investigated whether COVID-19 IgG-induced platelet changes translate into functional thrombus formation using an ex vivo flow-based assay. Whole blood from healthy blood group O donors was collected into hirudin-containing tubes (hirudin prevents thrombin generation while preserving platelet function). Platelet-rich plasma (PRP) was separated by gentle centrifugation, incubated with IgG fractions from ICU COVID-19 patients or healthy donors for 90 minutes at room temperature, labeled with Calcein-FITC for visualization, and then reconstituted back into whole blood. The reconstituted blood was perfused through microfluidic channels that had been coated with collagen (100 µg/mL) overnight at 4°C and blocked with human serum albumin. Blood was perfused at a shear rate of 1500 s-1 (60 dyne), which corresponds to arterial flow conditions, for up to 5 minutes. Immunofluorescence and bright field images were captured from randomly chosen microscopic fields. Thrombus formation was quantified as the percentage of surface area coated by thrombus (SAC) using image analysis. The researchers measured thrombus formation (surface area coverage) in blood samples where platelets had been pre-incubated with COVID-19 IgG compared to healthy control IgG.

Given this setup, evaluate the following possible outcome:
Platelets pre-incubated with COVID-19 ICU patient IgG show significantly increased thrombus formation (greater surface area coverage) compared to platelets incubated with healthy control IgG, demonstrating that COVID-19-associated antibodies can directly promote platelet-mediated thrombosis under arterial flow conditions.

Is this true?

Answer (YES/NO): YES